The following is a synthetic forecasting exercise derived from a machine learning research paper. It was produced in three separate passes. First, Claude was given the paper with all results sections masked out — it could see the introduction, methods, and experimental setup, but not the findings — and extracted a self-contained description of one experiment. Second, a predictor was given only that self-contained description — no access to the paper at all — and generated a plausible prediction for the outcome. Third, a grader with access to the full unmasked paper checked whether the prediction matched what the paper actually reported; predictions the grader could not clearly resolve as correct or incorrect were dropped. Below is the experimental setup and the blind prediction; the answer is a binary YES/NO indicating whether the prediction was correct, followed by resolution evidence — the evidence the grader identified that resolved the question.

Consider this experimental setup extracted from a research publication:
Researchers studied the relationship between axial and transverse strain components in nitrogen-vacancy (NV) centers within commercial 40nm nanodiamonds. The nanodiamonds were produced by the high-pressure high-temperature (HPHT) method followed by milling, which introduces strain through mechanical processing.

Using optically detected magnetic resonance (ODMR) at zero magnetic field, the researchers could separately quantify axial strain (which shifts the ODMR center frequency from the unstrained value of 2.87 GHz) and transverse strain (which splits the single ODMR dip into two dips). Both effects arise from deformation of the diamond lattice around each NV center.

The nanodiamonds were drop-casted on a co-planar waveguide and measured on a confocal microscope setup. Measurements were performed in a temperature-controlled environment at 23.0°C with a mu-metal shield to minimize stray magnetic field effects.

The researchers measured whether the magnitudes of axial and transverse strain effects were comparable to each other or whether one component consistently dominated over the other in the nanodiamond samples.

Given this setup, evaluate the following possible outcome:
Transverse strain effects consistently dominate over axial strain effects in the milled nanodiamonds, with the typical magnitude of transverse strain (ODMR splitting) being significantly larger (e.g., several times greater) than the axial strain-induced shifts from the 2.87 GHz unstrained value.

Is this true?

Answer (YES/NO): YES